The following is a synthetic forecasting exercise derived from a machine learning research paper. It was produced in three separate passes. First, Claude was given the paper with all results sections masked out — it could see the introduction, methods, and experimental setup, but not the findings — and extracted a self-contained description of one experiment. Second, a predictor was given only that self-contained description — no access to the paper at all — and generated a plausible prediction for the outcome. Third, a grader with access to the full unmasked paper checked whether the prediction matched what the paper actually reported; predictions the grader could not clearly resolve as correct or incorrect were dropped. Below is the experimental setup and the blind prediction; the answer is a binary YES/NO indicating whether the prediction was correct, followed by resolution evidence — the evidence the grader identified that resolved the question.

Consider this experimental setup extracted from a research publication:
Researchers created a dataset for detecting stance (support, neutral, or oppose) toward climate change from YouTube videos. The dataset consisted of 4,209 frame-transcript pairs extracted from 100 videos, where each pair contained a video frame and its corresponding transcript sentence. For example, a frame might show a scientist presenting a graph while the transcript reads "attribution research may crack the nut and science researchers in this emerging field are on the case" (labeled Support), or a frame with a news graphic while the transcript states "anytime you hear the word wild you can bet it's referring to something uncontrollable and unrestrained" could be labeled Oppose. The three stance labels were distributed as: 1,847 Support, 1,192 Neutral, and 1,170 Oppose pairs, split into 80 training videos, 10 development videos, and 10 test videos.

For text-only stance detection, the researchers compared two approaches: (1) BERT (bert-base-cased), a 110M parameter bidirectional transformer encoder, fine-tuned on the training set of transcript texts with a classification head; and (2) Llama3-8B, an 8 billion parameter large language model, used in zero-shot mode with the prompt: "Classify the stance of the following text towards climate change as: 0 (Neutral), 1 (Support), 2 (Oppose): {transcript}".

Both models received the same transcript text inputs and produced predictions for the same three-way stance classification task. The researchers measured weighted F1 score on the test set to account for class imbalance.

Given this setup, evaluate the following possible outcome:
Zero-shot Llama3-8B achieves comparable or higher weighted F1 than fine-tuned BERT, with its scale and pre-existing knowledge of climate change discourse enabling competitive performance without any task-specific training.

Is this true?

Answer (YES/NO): NO